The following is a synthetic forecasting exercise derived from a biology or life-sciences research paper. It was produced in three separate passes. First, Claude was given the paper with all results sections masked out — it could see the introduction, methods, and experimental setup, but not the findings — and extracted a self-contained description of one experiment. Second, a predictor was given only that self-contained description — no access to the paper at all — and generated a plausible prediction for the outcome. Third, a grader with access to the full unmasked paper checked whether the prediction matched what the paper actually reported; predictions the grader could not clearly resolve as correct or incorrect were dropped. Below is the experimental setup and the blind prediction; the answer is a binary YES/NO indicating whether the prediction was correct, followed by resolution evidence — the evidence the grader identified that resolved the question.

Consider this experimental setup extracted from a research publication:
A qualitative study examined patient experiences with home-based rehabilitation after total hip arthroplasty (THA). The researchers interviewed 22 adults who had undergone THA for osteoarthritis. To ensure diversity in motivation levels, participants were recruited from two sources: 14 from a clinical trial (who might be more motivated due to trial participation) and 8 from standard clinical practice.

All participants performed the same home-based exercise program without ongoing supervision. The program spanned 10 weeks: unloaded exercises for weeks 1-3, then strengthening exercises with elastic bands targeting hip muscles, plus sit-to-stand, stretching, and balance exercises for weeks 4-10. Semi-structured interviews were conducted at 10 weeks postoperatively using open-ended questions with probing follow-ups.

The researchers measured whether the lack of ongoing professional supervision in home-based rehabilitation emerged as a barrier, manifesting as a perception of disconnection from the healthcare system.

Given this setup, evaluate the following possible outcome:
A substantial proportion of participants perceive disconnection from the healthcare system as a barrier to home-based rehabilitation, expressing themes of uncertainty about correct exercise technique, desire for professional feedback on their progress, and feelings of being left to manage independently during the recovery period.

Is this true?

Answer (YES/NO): NO